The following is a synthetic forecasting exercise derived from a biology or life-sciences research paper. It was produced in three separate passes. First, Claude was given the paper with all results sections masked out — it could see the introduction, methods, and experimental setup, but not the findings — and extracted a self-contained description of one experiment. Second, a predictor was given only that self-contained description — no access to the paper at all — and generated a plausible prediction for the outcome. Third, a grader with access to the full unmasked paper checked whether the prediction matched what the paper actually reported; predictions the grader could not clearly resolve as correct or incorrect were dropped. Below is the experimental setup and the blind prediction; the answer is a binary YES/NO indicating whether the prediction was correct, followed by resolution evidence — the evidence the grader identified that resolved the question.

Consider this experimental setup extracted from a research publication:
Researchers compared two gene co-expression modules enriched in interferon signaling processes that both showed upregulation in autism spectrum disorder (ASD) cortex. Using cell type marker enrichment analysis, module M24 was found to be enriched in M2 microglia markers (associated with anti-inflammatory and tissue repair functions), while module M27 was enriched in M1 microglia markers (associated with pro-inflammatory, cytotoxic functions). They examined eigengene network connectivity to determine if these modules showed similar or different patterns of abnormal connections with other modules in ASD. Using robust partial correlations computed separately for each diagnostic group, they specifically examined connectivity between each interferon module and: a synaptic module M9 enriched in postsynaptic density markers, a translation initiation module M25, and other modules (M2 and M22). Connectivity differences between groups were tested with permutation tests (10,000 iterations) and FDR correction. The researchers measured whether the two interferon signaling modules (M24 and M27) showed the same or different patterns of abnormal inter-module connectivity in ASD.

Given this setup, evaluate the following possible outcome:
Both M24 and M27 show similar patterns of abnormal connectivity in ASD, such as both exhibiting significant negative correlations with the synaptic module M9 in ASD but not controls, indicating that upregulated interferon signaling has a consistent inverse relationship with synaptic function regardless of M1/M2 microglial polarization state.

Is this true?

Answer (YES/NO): NO